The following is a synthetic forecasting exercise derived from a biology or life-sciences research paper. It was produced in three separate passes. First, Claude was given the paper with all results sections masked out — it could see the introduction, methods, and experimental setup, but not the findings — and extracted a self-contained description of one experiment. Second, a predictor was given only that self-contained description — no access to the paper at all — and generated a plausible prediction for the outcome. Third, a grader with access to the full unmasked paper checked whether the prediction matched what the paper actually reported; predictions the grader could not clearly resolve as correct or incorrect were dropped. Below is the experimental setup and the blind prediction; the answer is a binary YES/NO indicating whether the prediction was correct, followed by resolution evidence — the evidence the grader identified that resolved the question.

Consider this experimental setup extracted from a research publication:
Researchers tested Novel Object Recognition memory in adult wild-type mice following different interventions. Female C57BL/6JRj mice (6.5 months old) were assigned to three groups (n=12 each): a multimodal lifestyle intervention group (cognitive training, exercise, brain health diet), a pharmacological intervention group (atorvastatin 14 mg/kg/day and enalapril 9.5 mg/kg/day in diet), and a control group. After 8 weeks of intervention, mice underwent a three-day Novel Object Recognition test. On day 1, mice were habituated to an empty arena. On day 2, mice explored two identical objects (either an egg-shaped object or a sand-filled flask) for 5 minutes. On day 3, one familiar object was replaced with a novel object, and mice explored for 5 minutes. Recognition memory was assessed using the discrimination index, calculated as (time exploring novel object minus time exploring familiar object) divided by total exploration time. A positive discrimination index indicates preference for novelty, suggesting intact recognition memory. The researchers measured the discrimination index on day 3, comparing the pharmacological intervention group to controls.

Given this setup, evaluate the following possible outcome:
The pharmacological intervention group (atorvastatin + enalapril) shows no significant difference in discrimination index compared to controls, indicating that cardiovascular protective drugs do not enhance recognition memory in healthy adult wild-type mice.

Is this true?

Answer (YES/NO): YES